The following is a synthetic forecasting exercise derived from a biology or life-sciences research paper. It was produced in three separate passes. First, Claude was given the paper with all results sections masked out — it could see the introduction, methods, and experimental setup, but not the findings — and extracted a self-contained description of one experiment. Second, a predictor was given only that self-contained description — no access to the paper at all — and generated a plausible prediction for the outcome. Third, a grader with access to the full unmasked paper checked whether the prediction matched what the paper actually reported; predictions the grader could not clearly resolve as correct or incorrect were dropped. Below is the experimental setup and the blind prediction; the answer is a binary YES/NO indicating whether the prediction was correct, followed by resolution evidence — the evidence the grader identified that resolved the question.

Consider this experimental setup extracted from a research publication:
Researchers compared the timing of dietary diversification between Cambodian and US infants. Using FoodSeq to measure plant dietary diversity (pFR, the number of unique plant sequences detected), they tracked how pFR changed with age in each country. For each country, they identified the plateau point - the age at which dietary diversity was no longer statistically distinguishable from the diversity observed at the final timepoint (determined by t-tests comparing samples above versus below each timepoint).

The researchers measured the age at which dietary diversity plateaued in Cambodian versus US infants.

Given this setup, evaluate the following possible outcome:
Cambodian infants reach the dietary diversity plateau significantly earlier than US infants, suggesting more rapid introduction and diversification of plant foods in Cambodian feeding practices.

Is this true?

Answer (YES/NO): YES